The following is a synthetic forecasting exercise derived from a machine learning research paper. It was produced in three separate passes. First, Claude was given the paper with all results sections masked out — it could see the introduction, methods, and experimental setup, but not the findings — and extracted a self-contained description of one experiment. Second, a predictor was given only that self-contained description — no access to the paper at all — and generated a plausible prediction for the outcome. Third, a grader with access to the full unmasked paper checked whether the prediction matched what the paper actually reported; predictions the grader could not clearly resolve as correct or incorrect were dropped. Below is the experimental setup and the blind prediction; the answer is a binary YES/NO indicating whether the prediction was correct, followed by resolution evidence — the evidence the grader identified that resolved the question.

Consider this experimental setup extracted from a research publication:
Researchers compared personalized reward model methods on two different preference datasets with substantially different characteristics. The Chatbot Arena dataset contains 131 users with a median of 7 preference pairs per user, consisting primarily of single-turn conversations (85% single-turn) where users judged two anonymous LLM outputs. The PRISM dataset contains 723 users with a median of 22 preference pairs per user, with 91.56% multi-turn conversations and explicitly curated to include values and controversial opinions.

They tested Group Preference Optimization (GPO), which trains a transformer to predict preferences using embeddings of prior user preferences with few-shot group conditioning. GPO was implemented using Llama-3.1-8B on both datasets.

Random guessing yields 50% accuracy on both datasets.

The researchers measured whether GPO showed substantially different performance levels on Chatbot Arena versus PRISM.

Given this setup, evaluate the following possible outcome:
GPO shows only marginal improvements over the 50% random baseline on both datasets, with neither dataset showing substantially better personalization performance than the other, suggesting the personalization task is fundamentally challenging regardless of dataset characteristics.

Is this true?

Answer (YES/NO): YES